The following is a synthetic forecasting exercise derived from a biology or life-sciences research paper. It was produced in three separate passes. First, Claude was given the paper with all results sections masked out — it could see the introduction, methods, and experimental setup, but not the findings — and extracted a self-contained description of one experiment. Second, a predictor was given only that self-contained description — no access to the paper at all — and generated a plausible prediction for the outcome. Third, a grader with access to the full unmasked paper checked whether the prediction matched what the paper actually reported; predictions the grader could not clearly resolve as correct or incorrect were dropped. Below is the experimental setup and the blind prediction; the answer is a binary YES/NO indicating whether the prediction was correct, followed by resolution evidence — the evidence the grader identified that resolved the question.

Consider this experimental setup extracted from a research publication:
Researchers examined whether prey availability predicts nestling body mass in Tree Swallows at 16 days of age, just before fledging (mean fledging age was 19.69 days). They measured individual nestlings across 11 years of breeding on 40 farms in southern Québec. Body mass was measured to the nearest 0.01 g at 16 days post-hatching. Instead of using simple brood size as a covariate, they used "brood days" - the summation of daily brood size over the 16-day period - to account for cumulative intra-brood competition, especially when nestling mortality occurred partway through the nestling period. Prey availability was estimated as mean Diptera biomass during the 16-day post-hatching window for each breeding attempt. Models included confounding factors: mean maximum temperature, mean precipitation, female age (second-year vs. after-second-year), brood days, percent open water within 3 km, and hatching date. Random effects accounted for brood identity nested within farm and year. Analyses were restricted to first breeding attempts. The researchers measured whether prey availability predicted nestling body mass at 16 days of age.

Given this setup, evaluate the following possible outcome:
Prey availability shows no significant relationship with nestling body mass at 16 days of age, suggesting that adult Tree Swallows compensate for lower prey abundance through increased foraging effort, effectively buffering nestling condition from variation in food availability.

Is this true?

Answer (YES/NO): NO